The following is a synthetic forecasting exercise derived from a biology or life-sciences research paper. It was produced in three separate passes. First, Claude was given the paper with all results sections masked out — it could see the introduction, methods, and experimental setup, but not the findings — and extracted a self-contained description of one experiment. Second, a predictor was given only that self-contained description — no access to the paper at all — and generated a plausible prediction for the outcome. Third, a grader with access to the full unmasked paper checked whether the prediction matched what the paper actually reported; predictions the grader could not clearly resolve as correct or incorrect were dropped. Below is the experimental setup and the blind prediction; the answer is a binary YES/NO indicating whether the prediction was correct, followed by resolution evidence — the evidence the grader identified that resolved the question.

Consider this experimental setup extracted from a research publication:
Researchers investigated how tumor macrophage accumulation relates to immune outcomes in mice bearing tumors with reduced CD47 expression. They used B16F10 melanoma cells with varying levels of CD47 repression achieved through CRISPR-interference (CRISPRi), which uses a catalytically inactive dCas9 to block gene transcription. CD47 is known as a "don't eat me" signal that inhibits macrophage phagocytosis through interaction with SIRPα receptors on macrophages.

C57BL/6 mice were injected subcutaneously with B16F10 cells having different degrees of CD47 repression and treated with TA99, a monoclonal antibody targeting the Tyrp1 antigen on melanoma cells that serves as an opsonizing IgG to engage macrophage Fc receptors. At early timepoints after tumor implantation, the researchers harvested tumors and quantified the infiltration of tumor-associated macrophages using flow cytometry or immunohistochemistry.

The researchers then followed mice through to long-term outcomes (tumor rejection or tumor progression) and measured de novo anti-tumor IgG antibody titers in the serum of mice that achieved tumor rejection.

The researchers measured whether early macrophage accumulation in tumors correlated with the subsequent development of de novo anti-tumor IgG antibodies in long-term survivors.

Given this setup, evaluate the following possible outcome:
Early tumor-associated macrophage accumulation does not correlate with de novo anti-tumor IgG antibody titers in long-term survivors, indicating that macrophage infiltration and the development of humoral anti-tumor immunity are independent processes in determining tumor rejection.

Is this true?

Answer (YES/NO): NO